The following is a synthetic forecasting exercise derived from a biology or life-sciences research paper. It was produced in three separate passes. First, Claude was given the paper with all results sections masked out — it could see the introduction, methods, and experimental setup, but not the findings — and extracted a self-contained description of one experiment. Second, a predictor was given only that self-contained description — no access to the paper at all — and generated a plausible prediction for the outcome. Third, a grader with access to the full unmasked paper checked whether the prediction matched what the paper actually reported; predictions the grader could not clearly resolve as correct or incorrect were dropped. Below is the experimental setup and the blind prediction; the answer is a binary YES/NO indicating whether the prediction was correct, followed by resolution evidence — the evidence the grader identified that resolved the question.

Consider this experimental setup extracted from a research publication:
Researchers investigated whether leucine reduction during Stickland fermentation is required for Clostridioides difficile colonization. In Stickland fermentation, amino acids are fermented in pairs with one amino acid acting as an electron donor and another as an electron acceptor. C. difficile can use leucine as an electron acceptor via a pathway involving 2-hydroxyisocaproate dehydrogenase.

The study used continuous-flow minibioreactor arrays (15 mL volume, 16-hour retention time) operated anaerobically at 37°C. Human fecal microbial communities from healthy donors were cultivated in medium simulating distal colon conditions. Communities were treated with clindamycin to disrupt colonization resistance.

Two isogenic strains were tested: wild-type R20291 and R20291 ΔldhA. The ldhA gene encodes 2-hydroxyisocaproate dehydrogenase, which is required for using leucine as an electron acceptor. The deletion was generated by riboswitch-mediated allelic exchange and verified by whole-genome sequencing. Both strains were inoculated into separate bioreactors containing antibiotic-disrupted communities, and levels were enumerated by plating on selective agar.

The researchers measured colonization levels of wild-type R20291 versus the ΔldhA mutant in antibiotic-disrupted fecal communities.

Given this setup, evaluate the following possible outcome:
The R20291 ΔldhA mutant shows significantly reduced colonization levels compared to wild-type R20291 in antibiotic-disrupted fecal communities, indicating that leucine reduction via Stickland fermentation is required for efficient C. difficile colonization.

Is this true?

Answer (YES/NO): NO